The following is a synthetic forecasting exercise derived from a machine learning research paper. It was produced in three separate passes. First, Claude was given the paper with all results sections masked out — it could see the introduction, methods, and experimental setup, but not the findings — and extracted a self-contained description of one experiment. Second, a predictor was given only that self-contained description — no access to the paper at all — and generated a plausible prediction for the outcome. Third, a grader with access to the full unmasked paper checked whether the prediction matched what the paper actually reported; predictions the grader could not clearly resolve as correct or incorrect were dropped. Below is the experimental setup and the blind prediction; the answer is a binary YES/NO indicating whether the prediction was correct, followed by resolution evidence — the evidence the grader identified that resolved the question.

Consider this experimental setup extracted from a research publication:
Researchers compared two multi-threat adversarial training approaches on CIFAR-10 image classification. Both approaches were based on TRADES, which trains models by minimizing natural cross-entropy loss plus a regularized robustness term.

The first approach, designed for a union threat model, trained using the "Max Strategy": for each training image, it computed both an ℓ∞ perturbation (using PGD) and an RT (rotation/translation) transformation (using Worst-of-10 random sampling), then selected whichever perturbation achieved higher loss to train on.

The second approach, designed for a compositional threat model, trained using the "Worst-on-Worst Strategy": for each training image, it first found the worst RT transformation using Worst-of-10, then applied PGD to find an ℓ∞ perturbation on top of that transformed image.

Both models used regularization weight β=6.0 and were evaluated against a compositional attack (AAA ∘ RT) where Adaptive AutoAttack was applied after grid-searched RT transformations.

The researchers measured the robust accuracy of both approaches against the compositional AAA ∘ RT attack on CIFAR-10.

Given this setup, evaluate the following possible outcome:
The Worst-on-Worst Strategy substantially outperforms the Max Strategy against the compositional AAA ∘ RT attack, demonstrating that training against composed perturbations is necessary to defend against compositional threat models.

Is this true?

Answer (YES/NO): NO